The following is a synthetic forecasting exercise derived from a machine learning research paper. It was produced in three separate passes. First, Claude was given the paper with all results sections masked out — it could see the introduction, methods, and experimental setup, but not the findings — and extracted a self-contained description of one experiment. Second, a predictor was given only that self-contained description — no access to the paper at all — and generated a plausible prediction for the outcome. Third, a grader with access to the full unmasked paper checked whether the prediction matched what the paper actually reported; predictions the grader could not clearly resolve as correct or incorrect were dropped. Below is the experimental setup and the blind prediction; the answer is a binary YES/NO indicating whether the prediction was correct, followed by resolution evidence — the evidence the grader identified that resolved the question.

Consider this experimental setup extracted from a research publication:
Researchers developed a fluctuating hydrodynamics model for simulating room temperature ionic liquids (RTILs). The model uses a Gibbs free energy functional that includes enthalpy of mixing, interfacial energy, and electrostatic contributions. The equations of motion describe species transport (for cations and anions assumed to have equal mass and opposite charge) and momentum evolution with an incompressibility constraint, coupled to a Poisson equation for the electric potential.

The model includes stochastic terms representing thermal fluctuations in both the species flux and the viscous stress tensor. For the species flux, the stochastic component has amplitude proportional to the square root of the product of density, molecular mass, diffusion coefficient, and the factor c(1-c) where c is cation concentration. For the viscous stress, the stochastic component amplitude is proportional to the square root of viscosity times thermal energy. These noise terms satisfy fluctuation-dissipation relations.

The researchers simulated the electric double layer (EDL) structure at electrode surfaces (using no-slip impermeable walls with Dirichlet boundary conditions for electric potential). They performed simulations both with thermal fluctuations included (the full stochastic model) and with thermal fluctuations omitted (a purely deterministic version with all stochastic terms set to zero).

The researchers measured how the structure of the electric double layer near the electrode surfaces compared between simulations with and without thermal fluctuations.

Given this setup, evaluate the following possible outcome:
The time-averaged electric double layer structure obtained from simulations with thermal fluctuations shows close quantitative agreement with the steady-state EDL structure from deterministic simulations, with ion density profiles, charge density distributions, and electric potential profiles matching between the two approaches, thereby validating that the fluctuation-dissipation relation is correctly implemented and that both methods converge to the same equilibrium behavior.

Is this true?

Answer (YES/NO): NO